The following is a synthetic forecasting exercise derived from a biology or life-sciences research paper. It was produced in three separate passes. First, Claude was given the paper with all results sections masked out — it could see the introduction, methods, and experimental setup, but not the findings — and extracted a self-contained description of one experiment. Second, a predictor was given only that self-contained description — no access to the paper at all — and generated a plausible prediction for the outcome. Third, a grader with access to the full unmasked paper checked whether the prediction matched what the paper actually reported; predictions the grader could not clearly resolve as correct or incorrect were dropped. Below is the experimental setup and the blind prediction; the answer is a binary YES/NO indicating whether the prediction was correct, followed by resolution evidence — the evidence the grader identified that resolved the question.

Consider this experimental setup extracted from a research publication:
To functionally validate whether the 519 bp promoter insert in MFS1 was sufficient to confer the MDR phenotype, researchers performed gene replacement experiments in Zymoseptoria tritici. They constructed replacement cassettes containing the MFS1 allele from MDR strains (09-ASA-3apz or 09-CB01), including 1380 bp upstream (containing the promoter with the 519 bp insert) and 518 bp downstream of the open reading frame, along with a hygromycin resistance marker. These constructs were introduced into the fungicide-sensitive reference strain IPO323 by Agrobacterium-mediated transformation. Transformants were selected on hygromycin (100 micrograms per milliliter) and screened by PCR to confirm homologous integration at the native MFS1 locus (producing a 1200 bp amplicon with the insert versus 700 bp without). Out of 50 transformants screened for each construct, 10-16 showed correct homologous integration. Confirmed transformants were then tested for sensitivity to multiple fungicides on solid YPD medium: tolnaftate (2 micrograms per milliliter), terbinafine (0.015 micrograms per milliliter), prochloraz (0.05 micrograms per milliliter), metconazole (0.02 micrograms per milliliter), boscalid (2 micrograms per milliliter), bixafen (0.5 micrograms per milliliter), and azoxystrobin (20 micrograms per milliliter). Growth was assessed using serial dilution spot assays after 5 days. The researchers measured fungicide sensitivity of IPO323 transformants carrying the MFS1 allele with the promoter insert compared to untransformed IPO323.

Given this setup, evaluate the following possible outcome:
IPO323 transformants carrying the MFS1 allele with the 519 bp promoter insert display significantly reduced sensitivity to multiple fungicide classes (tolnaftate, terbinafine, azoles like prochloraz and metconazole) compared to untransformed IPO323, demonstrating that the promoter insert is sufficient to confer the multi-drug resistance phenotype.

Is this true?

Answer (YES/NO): YES